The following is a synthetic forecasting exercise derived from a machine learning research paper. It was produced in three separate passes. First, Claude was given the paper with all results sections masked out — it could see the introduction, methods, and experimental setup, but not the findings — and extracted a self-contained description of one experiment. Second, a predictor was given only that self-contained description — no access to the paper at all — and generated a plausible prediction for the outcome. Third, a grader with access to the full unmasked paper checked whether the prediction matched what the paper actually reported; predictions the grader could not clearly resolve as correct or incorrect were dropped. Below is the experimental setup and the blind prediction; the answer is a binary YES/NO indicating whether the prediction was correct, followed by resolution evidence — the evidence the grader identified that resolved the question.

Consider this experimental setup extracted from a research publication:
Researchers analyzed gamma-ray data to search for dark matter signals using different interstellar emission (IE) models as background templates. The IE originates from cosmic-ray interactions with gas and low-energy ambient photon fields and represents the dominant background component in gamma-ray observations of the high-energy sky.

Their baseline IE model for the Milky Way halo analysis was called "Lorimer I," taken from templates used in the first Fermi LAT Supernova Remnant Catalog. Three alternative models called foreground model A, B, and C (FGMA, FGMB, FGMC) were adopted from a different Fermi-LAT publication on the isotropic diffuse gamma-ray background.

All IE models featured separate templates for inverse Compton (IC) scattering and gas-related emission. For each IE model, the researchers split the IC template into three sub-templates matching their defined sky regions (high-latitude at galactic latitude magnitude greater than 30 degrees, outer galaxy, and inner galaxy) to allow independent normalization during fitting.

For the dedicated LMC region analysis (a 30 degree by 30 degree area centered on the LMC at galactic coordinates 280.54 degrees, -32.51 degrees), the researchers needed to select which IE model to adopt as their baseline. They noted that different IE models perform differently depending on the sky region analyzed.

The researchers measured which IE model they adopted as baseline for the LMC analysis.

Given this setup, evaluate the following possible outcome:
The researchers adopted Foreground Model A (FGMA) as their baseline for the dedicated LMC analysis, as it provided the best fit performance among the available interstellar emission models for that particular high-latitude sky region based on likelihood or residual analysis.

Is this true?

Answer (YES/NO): YES